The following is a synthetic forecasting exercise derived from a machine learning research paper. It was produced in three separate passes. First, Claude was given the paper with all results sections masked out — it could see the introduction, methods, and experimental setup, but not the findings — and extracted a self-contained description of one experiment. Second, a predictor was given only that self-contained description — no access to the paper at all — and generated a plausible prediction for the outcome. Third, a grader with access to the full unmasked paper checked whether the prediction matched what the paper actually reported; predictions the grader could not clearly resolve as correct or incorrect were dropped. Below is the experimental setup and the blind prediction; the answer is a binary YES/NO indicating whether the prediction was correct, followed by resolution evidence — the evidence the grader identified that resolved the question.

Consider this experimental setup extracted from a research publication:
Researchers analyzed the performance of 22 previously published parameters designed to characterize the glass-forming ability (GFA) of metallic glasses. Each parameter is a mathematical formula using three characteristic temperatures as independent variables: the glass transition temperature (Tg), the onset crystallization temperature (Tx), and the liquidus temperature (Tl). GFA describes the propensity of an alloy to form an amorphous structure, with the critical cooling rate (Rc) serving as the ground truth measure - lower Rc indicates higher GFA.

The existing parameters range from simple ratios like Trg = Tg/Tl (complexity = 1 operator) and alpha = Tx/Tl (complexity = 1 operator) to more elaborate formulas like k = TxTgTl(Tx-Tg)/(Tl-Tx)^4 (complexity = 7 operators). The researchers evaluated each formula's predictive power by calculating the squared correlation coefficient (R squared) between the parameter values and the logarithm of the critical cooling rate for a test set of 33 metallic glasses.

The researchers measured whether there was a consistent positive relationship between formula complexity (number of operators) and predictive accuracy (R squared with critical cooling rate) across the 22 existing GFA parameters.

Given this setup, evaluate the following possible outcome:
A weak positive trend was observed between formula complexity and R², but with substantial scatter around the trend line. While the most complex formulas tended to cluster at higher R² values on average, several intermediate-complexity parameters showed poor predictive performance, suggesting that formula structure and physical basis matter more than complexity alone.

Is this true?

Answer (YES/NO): NO